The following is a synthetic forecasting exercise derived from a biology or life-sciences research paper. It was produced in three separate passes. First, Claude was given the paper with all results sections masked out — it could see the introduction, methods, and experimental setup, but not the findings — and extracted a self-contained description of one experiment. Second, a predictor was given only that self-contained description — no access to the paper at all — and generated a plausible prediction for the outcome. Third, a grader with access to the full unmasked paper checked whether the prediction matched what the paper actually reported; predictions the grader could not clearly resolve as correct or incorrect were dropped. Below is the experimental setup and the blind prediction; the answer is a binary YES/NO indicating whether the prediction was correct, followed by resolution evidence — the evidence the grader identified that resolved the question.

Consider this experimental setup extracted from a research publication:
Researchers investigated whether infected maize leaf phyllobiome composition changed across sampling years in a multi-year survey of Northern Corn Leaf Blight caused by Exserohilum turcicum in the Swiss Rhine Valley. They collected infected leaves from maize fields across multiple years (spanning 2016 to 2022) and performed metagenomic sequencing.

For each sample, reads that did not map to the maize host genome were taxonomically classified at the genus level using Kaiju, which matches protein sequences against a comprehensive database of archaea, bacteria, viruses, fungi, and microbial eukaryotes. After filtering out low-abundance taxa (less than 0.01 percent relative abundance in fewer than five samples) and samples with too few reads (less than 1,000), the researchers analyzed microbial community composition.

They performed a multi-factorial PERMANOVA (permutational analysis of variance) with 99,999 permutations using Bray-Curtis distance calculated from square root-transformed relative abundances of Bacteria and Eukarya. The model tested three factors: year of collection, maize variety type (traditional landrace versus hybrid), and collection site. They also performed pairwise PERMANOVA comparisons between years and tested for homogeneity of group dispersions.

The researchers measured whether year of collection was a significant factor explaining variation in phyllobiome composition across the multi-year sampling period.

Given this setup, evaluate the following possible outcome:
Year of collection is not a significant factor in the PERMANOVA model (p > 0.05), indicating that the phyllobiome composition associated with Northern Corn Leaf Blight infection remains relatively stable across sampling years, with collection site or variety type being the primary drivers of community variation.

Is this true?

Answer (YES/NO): NO